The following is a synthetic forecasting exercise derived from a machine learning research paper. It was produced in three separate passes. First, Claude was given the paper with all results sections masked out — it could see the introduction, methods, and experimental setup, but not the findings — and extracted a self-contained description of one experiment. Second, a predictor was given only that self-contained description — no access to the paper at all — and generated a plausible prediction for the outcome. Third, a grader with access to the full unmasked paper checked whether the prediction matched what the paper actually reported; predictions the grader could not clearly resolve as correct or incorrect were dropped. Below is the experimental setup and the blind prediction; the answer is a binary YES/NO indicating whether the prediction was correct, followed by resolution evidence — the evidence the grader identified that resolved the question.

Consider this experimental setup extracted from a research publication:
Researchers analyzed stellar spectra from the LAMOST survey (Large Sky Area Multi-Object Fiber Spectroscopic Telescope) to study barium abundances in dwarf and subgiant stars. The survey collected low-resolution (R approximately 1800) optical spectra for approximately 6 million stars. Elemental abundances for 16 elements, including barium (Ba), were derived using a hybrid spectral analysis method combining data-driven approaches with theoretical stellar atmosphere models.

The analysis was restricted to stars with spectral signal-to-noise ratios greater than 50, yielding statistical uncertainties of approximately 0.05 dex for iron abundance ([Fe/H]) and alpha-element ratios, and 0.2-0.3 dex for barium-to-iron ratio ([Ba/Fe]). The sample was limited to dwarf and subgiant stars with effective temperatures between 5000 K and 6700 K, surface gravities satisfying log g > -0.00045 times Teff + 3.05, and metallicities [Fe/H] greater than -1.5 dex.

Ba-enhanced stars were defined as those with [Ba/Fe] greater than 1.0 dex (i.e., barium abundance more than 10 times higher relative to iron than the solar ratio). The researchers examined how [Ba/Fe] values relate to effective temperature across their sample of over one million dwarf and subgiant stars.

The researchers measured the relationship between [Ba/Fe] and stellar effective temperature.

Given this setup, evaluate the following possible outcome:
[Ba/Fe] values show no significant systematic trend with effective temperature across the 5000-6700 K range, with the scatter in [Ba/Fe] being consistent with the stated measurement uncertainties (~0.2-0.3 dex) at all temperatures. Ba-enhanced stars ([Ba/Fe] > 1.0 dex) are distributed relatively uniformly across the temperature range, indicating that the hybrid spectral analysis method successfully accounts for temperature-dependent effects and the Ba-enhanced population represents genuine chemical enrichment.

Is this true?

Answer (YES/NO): NO